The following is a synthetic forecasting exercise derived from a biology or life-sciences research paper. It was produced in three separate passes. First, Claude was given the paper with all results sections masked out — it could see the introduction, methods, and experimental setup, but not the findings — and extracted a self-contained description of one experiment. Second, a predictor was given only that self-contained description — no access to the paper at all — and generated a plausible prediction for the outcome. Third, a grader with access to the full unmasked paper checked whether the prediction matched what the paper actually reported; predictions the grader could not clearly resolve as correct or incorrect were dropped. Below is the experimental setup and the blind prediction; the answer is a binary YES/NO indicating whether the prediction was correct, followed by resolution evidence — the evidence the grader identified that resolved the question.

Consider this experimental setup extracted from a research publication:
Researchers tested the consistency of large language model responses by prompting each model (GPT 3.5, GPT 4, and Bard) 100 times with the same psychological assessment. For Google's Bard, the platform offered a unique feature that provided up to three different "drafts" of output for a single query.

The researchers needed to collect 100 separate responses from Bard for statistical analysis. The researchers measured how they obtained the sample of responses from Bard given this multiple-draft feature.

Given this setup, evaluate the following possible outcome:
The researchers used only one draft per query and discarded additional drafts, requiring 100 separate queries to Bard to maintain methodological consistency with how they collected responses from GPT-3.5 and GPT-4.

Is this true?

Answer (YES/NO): NO